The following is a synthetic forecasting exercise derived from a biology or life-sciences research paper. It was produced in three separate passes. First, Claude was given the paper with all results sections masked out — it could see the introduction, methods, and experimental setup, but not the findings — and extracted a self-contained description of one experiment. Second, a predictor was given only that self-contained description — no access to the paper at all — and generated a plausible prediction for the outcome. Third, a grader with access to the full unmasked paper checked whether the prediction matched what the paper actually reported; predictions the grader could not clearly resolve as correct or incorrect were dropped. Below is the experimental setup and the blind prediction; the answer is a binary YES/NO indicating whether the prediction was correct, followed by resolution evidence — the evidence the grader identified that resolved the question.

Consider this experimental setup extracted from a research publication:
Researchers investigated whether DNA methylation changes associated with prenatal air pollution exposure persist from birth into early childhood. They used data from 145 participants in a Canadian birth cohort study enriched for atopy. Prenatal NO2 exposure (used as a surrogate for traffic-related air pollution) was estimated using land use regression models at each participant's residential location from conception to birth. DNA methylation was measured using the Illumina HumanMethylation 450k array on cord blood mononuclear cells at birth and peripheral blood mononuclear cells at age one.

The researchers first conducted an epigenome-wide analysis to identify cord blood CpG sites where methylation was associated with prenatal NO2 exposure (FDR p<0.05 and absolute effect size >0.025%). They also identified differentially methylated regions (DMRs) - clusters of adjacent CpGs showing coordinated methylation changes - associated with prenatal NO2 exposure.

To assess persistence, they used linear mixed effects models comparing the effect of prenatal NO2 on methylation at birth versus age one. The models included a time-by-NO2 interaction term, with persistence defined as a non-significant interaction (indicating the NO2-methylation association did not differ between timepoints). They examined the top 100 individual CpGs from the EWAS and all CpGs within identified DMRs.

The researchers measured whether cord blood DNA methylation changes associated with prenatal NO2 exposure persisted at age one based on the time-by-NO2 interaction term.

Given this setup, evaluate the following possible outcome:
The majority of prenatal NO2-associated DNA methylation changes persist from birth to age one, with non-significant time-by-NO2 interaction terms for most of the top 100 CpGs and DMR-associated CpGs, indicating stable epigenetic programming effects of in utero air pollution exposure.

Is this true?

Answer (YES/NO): YES